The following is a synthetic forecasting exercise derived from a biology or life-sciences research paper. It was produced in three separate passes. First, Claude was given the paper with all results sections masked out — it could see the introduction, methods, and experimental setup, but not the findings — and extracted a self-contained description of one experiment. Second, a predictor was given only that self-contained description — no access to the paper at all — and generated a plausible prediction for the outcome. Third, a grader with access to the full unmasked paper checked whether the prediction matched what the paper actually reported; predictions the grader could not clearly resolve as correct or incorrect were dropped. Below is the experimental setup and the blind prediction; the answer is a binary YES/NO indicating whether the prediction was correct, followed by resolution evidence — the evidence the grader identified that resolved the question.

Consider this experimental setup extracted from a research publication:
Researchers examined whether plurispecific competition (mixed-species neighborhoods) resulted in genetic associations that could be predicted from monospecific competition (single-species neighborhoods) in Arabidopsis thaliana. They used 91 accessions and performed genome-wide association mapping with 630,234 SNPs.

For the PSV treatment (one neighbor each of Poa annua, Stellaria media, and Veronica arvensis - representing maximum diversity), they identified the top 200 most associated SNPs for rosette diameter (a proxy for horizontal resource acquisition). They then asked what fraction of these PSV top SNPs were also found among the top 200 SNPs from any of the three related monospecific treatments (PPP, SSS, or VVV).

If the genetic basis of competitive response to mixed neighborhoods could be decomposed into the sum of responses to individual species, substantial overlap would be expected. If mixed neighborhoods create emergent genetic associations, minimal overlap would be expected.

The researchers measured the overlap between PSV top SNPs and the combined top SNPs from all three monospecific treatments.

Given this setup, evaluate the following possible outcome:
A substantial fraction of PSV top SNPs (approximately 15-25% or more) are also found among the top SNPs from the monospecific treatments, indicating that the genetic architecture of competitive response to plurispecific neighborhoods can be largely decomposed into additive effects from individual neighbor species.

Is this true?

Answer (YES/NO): NO